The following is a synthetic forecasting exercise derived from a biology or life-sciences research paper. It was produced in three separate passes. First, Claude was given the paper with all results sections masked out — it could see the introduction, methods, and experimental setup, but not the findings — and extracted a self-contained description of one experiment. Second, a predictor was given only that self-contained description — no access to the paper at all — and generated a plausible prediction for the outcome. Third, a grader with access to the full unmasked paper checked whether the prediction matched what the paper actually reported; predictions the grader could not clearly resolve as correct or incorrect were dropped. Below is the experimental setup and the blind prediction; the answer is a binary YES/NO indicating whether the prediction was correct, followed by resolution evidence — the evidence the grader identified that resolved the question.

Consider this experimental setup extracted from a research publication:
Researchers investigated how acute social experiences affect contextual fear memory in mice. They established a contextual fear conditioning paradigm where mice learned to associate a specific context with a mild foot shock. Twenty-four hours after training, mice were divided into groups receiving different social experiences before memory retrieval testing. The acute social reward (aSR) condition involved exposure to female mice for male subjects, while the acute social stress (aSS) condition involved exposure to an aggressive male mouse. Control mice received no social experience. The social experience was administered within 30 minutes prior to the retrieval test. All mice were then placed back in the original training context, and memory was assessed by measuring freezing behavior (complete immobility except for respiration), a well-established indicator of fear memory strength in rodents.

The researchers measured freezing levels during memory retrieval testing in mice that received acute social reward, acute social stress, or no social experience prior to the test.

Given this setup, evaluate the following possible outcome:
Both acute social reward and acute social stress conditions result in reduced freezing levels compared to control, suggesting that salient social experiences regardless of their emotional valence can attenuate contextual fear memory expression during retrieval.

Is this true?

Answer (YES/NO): NO